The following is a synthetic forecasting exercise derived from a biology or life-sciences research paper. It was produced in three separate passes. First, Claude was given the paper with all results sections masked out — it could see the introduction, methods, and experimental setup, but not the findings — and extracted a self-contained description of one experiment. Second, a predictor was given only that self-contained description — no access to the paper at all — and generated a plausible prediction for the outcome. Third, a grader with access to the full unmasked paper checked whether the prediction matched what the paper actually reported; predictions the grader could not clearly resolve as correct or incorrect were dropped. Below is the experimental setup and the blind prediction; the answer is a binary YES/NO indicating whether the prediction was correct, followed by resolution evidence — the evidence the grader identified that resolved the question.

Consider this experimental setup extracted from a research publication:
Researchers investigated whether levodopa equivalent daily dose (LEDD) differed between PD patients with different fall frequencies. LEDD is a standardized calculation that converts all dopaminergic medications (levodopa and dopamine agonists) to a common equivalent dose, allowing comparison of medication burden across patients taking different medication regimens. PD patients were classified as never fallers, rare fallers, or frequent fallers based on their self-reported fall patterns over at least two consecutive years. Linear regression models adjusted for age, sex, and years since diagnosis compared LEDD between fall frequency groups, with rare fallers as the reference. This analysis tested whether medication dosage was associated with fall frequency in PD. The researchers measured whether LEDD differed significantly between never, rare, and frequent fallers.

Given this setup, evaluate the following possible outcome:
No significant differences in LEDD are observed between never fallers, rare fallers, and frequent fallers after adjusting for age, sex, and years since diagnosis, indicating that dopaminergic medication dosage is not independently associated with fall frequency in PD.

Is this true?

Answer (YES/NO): YES